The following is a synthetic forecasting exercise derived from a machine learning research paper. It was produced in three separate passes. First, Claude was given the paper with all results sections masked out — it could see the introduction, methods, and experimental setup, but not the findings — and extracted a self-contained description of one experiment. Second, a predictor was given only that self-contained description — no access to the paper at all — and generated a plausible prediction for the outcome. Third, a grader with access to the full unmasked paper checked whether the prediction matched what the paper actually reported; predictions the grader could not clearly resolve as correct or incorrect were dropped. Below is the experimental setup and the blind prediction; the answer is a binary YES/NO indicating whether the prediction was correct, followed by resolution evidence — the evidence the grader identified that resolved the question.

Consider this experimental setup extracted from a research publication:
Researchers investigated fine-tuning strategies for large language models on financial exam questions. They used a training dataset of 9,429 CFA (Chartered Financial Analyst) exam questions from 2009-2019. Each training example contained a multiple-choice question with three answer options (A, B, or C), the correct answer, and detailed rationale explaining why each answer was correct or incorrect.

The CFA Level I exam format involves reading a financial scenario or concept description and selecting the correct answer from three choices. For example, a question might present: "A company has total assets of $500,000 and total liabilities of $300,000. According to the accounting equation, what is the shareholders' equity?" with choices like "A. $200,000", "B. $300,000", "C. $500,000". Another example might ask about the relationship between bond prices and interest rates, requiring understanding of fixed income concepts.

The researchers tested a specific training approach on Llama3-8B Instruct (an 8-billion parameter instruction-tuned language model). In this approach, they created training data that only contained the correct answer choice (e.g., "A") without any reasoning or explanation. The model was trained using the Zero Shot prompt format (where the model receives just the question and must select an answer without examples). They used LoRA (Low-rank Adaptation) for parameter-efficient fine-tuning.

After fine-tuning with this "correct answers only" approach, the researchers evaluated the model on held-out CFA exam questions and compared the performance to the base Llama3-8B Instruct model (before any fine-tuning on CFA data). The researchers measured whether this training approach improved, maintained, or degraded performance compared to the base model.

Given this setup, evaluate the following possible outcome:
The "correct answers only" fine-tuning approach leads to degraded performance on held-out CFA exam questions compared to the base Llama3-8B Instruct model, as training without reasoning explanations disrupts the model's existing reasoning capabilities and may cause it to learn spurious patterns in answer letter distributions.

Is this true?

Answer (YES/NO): YES